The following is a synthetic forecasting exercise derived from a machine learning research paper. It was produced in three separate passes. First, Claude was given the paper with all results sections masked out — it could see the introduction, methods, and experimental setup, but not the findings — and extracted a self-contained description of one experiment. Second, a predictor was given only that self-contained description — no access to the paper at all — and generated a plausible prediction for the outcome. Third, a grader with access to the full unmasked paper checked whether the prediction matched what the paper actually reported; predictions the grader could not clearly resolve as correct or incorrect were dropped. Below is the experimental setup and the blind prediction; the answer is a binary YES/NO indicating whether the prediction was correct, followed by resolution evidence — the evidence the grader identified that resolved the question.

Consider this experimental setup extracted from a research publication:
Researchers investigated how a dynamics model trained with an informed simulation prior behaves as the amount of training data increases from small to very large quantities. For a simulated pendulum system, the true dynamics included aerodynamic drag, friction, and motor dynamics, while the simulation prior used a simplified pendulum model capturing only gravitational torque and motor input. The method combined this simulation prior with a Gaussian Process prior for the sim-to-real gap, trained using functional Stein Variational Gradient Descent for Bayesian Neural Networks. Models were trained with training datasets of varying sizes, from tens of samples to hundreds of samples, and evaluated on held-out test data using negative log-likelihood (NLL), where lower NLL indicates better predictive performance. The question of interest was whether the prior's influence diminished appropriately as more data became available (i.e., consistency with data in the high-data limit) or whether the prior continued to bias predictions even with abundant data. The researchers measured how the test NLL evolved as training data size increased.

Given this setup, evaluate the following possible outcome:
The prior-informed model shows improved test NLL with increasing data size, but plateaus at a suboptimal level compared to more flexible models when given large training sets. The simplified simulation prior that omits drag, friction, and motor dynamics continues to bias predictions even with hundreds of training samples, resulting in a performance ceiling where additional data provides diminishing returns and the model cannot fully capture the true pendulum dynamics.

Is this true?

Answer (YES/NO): NO